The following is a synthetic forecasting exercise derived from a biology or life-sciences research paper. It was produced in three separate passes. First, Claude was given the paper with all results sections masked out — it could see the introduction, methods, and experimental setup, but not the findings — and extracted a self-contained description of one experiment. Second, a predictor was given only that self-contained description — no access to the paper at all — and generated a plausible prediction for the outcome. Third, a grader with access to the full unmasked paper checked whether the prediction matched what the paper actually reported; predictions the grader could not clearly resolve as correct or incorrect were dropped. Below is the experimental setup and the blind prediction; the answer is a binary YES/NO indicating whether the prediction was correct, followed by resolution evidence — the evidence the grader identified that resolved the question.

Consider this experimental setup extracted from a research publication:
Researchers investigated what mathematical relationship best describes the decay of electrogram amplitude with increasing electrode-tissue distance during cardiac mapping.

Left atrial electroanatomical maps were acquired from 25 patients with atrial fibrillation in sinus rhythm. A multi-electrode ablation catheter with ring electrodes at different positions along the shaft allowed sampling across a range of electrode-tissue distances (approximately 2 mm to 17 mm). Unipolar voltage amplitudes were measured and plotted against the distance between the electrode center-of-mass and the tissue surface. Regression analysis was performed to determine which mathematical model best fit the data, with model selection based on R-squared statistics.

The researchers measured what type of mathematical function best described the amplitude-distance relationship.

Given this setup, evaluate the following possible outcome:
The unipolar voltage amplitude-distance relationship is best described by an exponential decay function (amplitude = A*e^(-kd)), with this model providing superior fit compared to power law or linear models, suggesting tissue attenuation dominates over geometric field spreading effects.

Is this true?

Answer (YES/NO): NO